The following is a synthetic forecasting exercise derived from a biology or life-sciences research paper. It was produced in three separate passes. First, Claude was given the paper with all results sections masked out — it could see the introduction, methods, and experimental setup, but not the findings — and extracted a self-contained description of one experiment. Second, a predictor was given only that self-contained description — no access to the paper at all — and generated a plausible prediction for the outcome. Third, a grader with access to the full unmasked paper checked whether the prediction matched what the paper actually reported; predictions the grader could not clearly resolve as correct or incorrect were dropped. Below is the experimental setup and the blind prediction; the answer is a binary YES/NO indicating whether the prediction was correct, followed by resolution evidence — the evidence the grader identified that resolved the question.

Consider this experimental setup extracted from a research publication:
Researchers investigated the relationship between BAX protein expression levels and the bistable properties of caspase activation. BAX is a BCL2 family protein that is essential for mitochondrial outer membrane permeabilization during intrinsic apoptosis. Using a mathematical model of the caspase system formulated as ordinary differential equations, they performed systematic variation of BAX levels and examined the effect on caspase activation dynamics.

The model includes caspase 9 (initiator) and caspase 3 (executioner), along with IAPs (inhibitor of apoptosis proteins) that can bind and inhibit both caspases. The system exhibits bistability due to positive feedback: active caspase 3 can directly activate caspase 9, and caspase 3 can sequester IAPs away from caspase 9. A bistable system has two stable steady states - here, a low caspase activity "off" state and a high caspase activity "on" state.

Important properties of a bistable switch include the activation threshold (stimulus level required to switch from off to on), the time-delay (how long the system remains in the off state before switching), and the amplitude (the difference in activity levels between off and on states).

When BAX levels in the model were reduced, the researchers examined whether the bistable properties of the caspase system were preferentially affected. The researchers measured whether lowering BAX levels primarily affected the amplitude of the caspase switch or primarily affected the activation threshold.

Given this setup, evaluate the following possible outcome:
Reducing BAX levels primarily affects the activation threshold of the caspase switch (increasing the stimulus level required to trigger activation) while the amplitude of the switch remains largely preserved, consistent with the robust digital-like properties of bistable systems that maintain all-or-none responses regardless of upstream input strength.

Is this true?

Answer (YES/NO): NO